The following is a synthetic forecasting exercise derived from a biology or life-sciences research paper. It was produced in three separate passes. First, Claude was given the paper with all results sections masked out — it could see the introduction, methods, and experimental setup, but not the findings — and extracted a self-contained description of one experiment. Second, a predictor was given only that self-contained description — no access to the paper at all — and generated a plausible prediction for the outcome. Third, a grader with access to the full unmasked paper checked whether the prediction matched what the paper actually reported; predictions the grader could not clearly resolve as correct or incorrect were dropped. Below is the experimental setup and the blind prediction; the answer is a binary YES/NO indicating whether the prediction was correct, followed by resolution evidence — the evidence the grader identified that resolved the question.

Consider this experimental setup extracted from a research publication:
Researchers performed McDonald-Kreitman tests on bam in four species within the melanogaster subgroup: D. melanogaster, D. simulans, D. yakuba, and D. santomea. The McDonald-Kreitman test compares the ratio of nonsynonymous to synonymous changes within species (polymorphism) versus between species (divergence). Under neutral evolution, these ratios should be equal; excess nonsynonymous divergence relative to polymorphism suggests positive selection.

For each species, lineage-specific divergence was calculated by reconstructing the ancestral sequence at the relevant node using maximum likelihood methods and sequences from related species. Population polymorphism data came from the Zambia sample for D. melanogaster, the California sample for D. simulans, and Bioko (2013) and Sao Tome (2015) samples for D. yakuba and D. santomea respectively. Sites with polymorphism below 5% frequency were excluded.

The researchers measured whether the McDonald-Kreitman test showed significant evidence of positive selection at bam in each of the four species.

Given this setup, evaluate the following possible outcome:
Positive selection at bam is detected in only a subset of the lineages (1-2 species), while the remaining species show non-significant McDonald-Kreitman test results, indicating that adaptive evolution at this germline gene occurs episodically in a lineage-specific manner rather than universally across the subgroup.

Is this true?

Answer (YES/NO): NO